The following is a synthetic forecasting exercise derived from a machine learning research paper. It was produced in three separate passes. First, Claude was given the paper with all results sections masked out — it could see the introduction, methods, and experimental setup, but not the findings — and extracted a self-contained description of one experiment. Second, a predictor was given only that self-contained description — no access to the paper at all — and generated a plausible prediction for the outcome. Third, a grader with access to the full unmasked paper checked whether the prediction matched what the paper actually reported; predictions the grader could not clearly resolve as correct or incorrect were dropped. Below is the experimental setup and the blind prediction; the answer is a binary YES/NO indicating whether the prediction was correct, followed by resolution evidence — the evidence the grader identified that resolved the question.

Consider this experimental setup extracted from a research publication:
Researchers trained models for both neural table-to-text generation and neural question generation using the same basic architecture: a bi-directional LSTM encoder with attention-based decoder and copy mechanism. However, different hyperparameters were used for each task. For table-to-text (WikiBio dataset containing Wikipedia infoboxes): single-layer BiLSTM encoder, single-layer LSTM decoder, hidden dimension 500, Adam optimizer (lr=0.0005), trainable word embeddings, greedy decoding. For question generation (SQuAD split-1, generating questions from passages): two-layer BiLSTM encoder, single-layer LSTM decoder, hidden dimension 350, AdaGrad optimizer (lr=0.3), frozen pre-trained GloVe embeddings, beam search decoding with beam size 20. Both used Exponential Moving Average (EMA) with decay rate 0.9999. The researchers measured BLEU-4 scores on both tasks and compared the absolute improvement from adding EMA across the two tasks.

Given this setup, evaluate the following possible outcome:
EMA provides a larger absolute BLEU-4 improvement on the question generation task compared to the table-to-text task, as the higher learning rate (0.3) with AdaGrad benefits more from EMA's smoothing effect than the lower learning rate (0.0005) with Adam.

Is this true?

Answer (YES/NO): YES